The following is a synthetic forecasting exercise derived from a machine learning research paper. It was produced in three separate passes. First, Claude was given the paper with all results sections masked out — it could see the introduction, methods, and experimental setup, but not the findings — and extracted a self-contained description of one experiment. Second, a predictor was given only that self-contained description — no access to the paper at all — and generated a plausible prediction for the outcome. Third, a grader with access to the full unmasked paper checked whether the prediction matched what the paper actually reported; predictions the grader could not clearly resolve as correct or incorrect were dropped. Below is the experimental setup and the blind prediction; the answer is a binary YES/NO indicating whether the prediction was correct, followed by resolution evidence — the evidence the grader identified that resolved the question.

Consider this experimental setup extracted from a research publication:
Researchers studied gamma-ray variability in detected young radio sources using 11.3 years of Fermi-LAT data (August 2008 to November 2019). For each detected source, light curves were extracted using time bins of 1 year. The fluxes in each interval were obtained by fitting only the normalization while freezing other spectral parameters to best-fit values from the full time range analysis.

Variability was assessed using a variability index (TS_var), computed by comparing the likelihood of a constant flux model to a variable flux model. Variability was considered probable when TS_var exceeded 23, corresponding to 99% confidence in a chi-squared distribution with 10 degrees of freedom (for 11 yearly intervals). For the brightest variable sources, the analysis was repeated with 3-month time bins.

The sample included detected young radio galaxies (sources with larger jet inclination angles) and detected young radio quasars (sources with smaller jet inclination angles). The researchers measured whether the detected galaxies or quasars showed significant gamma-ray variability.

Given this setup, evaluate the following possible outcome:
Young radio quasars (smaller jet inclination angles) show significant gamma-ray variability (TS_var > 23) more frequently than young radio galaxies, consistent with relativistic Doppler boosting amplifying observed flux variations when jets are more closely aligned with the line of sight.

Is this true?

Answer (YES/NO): YES